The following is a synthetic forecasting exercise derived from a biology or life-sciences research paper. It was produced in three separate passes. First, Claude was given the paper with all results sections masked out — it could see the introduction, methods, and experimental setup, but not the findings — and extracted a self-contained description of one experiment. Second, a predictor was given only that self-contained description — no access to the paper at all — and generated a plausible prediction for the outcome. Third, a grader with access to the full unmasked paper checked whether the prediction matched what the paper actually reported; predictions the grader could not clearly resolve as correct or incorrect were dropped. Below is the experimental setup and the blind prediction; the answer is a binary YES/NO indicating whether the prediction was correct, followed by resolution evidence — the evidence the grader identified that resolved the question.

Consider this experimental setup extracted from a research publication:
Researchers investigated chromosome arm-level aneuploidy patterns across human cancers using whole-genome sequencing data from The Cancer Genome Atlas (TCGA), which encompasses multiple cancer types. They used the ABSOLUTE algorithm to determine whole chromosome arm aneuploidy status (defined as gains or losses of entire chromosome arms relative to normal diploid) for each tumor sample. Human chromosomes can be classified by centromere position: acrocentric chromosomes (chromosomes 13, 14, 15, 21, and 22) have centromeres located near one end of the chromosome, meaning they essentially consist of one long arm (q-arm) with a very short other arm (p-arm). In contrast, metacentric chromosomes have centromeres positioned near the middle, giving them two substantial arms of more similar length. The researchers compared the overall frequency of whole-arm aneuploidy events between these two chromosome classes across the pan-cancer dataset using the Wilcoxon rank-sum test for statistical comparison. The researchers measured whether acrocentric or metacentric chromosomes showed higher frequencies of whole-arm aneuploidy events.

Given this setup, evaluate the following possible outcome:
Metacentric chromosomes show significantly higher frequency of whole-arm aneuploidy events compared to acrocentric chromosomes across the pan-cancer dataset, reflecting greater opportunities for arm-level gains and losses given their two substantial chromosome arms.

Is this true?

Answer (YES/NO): NO